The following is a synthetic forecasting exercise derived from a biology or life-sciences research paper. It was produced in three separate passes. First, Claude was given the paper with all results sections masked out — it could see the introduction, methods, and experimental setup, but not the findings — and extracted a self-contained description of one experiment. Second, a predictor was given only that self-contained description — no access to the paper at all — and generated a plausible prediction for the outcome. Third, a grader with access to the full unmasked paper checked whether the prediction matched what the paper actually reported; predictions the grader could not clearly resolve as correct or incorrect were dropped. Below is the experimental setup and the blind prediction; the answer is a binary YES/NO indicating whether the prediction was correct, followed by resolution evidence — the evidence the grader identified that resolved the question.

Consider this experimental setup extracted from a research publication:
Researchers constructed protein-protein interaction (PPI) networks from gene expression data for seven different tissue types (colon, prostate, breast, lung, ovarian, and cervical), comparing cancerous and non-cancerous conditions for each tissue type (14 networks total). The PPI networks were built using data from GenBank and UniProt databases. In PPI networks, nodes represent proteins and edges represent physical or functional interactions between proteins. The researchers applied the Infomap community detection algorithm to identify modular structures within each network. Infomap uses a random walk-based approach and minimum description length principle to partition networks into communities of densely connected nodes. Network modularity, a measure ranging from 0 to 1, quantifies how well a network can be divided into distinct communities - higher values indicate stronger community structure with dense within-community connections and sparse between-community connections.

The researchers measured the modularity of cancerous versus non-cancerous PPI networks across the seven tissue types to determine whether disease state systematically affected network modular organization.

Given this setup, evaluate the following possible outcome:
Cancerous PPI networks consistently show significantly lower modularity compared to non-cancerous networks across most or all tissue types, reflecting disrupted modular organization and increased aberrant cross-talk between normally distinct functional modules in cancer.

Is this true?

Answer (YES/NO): NO